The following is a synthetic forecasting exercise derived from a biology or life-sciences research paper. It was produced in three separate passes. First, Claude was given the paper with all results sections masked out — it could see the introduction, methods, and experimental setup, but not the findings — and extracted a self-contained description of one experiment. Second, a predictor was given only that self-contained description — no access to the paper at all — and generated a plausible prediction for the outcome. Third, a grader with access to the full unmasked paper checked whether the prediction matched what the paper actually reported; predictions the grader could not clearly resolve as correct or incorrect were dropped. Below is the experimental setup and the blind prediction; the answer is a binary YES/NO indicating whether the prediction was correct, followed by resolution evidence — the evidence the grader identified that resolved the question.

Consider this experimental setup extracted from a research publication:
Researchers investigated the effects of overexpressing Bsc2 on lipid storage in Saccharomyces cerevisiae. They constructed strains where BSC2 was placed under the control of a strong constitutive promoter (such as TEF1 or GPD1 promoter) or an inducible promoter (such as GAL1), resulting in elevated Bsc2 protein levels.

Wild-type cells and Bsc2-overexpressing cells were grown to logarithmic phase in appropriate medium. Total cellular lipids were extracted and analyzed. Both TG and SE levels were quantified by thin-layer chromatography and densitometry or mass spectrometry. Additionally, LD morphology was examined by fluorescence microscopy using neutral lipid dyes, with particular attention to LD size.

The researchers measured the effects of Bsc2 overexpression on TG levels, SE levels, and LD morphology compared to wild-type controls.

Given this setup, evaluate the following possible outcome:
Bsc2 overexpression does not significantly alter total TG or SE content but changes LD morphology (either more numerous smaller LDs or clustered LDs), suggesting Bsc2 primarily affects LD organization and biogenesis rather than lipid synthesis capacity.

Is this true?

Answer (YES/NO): NO